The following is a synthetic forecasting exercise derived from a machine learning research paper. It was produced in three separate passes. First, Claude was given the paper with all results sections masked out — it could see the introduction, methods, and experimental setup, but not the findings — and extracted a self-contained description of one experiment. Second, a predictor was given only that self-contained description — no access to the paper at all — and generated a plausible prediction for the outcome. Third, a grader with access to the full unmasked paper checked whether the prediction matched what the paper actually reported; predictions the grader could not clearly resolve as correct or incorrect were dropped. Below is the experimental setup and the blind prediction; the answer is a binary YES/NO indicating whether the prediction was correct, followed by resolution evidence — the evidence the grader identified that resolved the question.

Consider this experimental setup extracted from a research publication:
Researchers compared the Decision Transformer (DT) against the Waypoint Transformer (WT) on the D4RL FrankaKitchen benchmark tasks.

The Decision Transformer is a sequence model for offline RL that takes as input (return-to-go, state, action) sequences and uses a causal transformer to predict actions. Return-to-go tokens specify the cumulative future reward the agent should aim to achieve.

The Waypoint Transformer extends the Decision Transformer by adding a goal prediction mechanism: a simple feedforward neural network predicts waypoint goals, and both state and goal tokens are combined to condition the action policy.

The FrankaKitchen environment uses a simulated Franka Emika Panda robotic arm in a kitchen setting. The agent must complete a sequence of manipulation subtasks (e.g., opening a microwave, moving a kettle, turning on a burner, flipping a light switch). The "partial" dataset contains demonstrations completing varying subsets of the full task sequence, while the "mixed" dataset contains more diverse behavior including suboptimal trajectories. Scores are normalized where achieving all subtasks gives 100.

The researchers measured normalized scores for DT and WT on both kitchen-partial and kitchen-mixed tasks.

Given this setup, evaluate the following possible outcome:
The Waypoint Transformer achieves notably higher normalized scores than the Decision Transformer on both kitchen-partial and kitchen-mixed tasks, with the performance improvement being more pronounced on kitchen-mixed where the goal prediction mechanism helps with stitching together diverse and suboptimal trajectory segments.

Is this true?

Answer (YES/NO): YES